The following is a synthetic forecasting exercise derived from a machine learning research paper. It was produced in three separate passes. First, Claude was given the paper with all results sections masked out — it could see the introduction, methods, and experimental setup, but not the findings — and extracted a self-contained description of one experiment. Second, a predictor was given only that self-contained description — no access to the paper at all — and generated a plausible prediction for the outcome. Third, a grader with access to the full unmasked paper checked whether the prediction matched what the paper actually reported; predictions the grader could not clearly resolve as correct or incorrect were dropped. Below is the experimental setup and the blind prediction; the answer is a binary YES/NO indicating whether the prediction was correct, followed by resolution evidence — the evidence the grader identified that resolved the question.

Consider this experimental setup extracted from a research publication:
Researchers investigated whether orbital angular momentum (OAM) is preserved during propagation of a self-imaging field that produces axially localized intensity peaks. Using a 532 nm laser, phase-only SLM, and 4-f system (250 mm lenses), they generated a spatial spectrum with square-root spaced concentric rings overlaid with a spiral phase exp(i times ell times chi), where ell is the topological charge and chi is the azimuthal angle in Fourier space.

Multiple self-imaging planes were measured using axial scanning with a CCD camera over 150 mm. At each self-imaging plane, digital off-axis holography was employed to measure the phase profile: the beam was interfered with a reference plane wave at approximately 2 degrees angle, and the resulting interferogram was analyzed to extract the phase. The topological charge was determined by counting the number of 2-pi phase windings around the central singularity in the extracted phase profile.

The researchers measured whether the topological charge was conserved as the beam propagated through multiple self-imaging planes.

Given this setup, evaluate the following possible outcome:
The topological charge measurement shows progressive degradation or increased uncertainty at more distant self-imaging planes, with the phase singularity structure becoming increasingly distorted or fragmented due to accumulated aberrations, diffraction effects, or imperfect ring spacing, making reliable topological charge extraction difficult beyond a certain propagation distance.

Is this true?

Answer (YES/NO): NO